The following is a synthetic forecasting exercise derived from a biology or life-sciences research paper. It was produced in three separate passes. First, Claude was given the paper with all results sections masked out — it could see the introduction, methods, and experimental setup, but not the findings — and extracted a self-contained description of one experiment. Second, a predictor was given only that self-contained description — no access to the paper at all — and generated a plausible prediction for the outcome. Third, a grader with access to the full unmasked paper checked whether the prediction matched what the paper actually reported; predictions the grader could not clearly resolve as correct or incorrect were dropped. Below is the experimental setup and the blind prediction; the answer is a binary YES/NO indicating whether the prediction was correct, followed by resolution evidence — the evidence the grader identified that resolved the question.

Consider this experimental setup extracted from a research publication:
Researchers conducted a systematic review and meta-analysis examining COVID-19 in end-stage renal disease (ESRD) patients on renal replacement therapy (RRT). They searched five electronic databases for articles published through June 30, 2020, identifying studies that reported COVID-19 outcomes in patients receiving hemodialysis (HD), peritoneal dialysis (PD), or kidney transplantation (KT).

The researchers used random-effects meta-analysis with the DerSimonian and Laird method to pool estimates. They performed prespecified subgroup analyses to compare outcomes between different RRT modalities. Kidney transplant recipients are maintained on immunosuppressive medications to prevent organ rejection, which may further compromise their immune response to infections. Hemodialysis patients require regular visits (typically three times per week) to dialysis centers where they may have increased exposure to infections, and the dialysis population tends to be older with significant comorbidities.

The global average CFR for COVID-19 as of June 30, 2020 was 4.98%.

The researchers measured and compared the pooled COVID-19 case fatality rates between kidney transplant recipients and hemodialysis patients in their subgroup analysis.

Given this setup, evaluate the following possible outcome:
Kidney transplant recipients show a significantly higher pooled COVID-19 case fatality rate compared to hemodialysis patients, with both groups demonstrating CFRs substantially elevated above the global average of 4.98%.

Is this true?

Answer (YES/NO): NO